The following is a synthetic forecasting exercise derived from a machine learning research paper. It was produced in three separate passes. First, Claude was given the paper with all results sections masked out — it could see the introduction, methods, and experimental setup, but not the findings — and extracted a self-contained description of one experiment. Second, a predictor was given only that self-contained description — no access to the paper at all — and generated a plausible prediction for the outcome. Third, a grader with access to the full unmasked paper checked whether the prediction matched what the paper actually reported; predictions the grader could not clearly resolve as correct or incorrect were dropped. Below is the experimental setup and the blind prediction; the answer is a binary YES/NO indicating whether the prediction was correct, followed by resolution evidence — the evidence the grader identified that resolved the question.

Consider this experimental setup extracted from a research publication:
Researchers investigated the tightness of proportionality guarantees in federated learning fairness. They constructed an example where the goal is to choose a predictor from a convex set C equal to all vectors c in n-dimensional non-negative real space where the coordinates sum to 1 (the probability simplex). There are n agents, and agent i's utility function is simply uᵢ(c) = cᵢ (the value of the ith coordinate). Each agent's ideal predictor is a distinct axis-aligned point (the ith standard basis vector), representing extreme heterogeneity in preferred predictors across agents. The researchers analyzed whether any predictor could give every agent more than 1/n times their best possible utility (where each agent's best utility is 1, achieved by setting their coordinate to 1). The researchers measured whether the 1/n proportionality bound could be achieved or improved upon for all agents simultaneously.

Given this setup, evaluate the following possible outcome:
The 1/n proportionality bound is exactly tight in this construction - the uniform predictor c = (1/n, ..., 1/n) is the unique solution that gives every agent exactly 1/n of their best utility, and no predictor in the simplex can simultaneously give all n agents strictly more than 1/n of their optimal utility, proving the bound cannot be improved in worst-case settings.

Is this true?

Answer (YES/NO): NO